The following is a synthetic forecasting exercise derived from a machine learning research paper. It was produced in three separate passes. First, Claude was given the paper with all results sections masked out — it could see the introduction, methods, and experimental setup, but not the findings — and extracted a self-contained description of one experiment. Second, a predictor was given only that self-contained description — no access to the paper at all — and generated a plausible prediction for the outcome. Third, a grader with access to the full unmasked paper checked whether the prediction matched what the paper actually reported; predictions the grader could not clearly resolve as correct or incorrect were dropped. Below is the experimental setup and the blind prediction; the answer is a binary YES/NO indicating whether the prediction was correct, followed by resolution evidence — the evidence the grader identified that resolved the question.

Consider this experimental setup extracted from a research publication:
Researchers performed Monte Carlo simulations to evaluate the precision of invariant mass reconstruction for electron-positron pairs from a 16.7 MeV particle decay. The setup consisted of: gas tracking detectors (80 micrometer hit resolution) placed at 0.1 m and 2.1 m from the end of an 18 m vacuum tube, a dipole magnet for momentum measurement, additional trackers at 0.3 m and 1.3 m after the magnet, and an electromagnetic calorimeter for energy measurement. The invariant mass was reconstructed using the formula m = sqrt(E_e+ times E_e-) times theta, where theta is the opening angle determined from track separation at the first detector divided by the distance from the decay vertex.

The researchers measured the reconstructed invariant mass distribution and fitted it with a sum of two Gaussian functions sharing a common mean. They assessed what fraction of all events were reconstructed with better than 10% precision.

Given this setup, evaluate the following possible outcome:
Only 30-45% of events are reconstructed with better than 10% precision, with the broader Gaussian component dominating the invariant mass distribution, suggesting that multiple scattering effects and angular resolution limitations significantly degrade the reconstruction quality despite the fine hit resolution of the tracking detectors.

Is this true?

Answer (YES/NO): NO